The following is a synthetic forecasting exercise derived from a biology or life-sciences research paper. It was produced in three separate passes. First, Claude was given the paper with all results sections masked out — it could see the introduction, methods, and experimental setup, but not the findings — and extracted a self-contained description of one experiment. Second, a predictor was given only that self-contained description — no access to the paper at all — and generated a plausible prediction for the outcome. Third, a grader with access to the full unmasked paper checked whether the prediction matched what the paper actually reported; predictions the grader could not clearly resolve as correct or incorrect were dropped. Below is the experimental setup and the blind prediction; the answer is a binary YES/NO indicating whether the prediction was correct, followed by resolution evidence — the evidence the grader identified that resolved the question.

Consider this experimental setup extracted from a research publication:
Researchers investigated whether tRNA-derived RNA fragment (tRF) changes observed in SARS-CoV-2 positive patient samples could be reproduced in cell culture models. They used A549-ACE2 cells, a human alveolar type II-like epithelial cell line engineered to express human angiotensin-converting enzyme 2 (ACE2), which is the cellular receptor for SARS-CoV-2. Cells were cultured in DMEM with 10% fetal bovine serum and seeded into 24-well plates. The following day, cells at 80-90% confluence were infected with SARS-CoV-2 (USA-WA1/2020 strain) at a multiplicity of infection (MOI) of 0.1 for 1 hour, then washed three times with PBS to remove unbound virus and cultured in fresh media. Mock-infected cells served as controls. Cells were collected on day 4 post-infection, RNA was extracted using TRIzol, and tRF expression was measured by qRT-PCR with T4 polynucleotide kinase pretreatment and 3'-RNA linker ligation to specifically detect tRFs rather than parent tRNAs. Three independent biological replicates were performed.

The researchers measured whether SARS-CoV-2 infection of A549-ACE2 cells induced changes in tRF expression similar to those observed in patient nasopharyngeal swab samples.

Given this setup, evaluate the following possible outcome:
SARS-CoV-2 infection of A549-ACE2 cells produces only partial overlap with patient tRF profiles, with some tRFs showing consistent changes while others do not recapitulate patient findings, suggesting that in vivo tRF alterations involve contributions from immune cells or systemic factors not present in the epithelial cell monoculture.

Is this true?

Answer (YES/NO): NO